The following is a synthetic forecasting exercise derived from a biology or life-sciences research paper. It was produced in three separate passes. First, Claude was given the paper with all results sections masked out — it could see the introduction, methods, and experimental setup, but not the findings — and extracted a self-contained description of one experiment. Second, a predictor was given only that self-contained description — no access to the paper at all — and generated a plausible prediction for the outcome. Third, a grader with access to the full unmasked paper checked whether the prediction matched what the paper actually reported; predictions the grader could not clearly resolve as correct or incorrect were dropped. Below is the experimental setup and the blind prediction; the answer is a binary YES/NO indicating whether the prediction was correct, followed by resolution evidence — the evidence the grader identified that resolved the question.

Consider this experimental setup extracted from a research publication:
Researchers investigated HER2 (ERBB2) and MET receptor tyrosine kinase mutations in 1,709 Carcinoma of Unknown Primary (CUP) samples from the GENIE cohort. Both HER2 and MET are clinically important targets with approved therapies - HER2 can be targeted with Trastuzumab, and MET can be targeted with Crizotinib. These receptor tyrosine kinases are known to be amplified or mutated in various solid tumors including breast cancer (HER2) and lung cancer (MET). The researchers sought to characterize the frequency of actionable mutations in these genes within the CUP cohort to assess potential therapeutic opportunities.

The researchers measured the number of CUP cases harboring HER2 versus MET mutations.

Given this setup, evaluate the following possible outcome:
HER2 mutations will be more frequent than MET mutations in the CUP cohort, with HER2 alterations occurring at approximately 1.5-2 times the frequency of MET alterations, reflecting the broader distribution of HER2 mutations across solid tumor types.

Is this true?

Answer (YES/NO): YES